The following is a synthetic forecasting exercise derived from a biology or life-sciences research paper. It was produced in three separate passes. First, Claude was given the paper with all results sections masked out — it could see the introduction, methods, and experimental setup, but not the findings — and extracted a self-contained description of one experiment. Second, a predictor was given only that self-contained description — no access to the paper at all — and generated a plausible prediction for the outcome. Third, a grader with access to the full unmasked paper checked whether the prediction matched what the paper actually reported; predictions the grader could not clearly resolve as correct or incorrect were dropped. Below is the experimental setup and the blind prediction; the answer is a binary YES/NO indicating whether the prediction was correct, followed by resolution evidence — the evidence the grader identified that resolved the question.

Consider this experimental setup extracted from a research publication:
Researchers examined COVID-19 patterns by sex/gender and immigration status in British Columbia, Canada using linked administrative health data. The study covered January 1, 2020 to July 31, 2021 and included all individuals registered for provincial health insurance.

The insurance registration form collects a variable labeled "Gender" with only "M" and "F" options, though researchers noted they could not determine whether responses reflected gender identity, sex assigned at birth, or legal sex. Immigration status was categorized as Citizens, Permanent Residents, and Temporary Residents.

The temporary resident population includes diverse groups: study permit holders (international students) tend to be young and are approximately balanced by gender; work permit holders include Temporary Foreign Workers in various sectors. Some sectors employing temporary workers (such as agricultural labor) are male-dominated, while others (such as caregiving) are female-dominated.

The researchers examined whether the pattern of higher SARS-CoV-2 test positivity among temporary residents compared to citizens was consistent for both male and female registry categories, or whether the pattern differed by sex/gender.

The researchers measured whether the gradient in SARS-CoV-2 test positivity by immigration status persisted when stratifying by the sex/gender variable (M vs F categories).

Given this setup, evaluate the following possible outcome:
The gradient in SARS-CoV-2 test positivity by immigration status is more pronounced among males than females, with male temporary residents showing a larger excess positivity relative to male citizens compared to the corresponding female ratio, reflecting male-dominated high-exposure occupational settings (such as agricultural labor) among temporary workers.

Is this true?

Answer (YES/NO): YES